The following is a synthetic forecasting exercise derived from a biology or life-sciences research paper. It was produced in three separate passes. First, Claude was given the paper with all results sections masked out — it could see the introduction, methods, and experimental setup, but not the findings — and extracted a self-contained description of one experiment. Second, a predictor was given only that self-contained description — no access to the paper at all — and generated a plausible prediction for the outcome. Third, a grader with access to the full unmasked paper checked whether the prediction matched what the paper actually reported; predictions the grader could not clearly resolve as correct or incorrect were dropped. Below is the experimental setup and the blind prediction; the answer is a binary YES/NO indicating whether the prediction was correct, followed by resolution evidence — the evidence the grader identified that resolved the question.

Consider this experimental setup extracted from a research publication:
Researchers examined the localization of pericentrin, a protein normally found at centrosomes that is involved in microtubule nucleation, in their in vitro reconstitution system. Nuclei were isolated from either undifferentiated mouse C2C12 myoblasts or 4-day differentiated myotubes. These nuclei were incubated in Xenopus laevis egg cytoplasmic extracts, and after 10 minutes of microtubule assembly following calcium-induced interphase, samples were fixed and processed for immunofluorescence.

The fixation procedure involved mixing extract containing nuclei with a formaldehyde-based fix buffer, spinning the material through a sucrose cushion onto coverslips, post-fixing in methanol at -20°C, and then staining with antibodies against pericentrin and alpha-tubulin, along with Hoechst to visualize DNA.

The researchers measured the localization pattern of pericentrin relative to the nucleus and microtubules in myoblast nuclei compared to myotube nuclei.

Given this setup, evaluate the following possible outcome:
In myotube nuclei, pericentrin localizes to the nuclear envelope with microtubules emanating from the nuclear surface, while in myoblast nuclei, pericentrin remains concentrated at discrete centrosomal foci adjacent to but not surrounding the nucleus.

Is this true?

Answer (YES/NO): YES